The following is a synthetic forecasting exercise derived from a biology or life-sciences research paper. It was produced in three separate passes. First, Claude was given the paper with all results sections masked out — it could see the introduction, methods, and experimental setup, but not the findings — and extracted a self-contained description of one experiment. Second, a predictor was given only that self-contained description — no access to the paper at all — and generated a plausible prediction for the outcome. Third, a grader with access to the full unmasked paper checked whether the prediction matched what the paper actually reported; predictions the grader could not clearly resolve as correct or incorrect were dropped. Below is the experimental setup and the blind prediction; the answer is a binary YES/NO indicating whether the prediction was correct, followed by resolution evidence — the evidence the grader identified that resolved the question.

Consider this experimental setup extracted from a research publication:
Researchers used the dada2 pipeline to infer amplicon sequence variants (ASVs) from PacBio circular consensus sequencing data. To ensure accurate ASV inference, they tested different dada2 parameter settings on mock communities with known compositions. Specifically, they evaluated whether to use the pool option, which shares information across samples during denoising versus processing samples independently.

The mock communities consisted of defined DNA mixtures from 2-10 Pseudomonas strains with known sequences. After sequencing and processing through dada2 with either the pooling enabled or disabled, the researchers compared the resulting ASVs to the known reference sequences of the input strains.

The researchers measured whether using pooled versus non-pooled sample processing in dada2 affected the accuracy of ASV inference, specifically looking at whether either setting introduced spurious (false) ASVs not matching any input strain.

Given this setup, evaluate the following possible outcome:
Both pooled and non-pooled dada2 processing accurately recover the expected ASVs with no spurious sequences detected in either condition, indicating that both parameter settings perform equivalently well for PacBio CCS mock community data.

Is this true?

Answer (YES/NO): NO